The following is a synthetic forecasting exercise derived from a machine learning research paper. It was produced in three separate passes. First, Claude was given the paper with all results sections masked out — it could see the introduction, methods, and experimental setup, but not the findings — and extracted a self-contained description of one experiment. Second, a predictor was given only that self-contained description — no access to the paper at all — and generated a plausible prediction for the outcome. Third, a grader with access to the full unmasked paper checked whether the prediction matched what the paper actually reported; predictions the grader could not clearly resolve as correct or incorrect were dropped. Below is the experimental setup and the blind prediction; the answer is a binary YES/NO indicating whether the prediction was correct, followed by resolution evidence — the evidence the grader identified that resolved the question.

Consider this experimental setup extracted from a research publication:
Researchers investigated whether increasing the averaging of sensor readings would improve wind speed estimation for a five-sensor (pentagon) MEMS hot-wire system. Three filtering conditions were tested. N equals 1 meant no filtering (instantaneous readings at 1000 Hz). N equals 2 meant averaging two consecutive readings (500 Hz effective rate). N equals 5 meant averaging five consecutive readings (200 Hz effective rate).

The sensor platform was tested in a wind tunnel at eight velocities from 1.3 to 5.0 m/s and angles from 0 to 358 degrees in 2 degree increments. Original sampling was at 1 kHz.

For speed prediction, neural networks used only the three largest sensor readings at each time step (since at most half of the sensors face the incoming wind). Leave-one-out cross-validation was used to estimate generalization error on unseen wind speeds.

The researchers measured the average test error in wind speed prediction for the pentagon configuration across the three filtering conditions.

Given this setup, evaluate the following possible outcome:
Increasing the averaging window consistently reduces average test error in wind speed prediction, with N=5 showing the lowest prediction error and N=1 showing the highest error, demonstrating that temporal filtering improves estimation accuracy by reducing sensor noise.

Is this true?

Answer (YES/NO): NO